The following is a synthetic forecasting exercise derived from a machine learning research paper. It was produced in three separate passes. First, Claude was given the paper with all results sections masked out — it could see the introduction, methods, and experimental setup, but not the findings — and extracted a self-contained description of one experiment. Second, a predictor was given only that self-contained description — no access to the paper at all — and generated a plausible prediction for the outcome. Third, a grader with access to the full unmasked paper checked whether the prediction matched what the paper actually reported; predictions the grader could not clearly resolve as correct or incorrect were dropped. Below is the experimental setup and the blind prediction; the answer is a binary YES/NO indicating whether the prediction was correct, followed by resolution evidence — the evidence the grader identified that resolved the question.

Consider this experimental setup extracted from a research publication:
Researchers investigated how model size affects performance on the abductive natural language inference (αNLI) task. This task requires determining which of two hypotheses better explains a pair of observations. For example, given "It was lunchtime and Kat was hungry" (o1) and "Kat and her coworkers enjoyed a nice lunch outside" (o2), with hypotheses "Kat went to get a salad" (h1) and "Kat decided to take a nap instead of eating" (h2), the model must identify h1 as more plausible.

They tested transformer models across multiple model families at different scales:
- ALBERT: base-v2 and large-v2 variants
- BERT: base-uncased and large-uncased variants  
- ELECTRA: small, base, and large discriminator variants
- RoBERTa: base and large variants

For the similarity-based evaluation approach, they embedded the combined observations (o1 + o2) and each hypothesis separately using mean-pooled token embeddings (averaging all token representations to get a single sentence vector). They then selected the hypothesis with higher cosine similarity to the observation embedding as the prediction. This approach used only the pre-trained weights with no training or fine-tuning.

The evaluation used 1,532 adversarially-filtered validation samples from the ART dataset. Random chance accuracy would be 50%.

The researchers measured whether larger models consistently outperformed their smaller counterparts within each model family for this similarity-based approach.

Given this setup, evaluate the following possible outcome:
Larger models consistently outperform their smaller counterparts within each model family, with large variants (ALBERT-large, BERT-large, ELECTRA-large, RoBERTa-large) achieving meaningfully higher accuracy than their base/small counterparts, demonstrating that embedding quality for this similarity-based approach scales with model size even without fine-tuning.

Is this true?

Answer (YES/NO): NO